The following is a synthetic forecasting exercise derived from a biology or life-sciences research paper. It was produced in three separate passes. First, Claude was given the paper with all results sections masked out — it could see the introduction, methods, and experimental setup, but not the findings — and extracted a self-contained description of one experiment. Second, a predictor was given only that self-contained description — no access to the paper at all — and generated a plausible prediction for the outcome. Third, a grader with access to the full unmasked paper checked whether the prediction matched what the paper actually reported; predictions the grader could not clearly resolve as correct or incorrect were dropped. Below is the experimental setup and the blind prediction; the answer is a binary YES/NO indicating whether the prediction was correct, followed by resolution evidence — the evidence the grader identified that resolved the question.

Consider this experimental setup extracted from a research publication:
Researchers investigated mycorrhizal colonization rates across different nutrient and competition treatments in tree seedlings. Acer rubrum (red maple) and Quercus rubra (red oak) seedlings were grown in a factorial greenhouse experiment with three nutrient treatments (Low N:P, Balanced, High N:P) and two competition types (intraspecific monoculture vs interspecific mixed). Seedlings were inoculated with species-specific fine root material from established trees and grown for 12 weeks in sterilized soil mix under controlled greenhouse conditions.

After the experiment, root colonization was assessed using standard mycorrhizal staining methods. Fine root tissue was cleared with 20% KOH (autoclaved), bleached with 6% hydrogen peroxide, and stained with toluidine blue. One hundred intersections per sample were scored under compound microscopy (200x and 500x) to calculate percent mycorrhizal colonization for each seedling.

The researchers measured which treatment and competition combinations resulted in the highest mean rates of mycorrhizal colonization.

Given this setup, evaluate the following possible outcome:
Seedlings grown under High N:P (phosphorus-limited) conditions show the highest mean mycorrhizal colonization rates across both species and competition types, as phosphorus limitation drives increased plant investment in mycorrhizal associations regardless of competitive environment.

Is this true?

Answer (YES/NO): NO